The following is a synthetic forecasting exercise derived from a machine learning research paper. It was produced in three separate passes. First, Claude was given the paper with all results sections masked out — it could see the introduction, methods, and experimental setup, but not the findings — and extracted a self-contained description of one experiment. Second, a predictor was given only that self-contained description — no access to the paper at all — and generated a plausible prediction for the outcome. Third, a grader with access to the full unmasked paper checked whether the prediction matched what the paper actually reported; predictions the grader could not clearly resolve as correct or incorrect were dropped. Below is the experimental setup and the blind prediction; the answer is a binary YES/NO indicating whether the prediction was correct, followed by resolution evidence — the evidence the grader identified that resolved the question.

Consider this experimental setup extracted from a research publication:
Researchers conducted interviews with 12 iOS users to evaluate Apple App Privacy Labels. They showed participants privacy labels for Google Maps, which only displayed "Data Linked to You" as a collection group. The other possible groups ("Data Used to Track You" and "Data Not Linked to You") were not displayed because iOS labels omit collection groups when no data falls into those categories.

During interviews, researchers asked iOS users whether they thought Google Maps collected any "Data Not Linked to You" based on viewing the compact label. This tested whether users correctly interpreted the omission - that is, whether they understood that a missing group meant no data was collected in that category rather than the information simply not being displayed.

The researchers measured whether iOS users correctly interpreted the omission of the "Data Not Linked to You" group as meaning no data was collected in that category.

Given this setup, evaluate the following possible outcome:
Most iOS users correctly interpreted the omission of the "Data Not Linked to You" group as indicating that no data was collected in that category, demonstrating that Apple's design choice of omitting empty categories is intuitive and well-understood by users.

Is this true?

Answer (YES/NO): NO